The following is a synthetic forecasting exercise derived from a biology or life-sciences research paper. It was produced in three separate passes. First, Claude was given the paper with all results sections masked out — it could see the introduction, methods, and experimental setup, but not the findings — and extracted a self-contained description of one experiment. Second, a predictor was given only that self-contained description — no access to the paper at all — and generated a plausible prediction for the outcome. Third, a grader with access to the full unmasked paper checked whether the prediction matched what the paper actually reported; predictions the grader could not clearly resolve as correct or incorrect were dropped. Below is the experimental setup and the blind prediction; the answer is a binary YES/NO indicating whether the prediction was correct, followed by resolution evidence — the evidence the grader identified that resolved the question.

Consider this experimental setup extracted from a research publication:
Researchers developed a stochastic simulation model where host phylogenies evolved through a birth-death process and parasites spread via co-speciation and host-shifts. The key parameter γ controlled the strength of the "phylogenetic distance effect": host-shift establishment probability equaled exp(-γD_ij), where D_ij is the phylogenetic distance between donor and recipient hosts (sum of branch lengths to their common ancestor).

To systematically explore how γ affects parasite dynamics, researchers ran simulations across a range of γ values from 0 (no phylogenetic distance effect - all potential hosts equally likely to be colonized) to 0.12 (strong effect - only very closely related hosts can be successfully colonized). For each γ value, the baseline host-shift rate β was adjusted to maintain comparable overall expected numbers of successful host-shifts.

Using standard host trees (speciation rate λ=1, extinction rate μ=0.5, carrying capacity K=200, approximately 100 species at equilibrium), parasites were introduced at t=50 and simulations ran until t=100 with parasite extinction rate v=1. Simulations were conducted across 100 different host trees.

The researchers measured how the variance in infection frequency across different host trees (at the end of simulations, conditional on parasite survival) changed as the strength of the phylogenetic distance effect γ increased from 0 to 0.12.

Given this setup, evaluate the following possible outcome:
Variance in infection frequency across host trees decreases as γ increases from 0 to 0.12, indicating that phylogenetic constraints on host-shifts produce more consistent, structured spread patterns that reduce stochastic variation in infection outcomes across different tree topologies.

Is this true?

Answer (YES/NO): NO